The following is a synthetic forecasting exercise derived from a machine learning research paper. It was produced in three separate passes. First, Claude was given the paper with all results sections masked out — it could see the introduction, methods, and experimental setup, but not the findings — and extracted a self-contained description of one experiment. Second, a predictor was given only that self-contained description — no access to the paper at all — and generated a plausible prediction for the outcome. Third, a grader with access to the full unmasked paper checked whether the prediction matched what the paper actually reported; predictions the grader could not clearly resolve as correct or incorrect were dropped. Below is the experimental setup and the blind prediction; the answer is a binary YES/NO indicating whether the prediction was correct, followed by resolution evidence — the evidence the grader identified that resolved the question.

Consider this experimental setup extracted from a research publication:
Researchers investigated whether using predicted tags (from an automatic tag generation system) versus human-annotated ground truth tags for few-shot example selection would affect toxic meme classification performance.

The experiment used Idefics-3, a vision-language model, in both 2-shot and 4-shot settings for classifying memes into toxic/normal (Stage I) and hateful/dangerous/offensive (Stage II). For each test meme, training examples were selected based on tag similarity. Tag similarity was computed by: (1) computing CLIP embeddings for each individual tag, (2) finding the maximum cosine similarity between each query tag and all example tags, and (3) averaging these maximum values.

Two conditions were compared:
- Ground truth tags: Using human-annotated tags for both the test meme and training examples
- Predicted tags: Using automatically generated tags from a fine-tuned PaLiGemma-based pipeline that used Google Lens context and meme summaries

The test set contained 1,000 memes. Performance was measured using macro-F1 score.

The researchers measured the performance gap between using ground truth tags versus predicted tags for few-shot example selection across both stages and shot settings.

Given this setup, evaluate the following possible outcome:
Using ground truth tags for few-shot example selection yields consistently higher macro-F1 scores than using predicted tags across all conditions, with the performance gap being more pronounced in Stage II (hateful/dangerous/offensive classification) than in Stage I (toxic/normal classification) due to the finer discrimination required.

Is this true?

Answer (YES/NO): NO